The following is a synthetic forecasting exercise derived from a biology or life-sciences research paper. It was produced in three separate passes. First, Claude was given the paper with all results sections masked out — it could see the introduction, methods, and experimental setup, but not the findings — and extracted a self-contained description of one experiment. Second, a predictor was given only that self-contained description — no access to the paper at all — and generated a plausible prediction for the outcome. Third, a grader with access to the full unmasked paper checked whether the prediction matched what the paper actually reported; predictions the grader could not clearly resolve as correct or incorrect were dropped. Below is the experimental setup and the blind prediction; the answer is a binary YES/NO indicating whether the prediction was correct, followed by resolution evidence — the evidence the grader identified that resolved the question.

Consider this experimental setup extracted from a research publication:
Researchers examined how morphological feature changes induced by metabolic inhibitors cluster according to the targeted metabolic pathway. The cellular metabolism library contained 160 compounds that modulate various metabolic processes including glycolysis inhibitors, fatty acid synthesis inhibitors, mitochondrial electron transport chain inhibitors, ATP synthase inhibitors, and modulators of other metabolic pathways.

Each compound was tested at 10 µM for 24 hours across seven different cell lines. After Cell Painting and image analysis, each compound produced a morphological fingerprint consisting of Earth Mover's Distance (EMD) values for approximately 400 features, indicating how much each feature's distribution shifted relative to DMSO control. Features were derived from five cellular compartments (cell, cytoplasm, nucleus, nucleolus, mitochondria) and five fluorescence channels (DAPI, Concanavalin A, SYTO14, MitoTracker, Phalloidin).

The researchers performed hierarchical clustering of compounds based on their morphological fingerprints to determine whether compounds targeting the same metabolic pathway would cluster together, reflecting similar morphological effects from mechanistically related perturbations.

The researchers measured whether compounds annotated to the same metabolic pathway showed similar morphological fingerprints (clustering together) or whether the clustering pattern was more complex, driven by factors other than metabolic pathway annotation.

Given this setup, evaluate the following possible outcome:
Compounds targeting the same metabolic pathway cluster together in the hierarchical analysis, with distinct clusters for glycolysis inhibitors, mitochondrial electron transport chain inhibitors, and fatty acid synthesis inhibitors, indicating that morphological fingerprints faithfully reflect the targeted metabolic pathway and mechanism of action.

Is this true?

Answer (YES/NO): NO